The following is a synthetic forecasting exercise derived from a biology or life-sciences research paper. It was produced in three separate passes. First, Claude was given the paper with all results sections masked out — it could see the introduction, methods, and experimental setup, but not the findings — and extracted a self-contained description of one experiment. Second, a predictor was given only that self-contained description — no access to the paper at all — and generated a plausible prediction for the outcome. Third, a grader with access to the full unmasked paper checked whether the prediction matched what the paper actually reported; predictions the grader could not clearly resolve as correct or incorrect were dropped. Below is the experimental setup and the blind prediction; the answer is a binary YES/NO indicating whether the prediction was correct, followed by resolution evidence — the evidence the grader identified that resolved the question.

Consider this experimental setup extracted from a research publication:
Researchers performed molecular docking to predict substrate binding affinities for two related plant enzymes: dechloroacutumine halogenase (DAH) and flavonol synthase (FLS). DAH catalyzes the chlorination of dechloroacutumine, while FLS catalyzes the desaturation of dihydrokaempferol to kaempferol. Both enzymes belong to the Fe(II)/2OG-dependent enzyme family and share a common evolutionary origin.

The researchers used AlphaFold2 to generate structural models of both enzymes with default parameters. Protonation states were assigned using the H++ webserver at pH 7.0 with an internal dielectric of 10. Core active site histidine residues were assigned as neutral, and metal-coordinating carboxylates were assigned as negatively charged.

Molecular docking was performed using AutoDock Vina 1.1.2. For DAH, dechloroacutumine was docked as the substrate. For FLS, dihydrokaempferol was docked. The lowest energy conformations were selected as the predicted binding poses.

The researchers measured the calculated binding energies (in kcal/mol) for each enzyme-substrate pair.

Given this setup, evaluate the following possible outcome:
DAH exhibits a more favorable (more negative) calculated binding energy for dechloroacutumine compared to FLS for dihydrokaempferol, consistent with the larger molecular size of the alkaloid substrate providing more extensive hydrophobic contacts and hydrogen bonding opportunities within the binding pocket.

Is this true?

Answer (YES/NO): NO